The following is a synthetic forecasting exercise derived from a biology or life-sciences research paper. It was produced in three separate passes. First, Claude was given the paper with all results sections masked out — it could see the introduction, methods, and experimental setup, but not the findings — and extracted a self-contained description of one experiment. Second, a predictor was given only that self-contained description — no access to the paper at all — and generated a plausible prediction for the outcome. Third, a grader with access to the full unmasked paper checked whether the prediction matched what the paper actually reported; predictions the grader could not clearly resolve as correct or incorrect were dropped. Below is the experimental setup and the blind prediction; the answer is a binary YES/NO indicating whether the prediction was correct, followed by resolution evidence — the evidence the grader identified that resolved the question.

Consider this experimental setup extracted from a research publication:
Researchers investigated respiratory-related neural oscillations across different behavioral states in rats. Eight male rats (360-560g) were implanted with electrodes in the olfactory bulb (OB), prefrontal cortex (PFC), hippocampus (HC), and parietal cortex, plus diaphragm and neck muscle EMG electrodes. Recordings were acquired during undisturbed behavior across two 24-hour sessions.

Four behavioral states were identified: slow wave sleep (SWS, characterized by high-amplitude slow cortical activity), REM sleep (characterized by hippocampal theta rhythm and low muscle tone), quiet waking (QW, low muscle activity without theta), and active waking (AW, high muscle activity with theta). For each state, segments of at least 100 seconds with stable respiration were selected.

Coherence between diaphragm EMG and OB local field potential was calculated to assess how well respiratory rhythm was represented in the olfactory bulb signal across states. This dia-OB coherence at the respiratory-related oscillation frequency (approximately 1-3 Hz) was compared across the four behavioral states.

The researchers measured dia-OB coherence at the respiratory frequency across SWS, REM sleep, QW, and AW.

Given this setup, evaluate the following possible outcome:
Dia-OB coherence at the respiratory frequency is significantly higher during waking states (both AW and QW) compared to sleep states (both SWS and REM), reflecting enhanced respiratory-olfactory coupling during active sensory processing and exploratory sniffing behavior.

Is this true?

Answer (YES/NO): YES